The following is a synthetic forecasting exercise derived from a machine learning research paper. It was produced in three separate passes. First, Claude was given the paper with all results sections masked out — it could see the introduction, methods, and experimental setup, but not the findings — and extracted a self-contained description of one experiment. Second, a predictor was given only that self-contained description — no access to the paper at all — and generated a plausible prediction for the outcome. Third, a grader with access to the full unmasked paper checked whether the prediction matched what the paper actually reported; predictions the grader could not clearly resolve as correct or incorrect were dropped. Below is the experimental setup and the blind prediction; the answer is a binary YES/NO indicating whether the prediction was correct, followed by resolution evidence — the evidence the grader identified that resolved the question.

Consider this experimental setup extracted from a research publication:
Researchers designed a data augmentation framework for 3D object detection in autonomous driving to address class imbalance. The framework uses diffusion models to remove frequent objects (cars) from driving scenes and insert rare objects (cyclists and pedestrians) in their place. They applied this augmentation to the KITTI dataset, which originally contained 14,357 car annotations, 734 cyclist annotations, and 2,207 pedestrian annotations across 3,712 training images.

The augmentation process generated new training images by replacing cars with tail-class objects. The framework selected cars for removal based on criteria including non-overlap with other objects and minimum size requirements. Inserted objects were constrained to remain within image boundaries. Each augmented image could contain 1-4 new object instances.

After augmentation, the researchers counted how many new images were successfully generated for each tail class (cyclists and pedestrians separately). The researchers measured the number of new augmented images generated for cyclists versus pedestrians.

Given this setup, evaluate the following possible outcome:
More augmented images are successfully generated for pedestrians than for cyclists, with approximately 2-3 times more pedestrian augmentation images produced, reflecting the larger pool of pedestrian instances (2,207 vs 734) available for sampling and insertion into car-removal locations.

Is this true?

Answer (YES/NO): NO